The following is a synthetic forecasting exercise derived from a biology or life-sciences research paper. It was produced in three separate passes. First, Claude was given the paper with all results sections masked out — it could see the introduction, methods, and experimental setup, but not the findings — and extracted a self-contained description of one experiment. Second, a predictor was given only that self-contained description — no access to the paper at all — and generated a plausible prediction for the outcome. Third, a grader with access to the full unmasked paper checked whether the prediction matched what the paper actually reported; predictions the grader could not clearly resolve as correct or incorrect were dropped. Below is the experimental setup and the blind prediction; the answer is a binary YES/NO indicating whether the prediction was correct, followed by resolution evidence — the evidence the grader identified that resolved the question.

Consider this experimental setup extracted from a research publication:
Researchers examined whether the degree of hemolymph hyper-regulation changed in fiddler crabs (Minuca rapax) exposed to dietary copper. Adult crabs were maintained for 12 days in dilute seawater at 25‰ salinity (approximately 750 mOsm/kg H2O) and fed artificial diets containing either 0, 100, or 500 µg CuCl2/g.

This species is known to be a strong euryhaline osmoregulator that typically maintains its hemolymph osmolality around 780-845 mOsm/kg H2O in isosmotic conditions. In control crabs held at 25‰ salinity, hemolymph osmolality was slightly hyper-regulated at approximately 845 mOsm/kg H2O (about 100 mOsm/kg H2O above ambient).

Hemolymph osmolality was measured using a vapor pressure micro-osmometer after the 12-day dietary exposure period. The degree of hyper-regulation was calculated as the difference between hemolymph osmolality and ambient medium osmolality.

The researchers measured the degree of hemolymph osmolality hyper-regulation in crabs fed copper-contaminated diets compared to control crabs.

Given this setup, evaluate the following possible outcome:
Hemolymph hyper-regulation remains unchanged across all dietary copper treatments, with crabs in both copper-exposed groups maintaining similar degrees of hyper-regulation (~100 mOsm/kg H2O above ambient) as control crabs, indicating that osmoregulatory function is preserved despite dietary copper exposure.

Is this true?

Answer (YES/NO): NO